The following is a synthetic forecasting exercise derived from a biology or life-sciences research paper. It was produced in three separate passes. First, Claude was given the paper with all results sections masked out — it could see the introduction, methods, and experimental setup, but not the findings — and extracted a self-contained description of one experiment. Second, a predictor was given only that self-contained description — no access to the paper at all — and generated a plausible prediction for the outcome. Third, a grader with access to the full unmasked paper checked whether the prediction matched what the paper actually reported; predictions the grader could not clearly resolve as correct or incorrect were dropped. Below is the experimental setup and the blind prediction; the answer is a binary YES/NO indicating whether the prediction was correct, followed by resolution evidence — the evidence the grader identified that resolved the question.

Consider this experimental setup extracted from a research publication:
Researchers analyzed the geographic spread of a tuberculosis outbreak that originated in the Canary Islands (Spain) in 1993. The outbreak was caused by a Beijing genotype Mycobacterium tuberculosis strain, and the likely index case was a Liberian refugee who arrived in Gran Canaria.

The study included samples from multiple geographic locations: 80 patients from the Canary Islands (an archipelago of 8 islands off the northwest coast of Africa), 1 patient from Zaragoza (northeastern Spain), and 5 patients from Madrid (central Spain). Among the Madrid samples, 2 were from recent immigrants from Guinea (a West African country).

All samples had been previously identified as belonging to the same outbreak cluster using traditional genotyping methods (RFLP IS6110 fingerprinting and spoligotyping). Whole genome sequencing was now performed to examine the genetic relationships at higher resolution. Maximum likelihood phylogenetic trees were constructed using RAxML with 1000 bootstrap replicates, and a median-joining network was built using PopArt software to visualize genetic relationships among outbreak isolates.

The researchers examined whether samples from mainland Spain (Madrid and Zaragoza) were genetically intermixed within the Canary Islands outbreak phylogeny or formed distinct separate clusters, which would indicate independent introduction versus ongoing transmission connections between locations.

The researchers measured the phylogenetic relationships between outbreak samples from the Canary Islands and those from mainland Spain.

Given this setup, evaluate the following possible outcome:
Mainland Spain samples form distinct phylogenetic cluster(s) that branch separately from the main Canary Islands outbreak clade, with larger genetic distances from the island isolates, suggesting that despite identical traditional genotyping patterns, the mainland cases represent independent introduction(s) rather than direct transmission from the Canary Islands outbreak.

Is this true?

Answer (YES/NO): NO